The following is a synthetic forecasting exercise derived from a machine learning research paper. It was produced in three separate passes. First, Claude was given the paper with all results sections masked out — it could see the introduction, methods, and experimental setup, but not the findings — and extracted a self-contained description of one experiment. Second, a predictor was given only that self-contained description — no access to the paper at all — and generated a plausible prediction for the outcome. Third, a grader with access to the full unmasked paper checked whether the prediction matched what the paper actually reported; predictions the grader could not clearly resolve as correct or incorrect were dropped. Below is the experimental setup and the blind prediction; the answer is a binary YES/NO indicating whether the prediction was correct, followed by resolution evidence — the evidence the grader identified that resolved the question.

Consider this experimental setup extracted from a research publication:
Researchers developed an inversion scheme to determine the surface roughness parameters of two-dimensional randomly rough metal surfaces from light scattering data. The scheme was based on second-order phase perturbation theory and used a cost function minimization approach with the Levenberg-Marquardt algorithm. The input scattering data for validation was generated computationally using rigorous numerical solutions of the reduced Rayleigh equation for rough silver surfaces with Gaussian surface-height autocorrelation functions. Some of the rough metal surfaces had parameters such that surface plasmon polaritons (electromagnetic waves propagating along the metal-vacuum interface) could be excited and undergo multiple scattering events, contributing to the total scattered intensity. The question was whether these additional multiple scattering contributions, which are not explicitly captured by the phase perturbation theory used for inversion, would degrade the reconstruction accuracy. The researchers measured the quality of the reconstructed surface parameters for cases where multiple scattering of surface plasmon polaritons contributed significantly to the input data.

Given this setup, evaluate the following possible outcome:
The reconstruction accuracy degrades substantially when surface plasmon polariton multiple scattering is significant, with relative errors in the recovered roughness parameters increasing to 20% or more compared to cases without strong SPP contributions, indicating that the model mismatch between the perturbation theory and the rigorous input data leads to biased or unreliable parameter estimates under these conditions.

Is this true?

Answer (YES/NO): NO